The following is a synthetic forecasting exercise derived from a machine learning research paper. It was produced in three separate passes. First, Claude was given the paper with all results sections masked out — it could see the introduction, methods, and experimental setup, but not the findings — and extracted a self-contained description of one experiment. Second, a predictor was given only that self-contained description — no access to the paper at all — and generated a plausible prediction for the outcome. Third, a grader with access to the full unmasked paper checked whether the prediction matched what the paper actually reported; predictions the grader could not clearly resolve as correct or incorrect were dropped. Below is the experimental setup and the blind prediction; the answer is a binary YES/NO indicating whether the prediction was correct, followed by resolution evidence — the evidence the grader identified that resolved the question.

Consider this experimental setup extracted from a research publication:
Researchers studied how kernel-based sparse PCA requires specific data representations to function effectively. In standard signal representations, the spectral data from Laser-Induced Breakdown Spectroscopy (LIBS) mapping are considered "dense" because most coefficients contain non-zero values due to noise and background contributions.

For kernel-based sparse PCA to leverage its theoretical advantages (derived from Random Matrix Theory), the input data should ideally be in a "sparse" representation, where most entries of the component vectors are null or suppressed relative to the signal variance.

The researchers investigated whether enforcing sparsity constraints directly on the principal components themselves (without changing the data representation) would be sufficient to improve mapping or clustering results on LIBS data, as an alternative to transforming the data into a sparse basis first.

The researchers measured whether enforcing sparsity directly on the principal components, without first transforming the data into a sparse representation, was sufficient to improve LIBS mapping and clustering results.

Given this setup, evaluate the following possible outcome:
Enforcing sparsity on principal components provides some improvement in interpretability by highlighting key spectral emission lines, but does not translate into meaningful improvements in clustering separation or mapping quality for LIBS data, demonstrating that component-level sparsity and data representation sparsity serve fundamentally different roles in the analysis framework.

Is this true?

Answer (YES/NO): NO